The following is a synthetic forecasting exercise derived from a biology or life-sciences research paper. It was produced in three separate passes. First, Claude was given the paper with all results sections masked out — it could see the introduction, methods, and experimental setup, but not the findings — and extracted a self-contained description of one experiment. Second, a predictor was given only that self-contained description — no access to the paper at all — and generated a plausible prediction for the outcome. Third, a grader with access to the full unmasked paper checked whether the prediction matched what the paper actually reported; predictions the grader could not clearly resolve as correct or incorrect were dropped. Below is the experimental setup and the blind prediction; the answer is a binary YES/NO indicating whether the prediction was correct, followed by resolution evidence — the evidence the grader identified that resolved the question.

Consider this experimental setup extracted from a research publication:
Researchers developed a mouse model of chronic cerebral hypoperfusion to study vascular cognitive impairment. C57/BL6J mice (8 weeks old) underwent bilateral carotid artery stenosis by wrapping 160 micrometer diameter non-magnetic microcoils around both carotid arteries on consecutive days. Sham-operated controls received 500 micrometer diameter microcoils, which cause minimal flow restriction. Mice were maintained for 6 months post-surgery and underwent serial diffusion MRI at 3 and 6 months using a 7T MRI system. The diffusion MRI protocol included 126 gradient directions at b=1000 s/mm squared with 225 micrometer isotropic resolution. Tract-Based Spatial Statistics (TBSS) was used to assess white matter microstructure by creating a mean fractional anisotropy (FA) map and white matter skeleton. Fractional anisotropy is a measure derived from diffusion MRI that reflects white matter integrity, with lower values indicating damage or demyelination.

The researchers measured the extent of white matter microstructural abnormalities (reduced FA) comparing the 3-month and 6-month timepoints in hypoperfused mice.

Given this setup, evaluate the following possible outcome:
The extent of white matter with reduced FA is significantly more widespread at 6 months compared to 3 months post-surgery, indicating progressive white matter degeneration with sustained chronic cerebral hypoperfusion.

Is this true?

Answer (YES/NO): YES